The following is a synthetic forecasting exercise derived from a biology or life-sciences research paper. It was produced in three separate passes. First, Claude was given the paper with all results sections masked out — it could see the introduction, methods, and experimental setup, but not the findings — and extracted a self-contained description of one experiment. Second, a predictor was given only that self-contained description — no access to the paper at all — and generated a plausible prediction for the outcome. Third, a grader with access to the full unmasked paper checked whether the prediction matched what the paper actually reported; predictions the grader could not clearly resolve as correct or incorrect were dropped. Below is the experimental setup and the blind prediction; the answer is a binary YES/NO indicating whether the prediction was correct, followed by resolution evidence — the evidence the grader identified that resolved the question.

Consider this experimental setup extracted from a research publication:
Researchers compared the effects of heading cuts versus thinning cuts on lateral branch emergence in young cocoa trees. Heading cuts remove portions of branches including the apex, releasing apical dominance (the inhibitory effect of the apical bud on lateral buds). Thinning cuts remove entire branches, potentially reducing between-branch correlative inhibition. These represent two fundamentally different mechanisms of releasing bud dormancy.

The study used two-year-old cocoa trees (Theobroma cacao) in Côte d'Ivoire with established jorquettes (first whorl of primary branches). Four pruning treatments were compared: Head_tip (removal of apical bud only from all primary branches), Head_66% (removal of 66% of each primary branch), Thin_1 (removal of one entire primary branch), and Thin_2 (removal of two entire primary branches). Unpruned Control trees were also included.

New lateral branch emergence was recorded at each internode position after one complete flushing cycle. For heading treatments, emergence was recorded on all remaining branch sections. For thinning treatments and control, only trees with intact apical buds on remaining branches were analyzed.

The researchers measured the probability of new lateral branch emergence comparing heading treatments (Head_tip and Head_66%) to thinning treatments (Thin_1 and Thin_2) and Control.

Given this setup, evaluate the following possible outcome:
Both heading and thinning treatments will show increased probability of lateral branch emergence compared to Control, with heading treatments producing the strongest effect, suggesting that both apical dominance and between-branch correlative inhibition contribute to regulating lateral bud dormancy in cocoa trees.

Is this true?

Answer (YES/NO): NO